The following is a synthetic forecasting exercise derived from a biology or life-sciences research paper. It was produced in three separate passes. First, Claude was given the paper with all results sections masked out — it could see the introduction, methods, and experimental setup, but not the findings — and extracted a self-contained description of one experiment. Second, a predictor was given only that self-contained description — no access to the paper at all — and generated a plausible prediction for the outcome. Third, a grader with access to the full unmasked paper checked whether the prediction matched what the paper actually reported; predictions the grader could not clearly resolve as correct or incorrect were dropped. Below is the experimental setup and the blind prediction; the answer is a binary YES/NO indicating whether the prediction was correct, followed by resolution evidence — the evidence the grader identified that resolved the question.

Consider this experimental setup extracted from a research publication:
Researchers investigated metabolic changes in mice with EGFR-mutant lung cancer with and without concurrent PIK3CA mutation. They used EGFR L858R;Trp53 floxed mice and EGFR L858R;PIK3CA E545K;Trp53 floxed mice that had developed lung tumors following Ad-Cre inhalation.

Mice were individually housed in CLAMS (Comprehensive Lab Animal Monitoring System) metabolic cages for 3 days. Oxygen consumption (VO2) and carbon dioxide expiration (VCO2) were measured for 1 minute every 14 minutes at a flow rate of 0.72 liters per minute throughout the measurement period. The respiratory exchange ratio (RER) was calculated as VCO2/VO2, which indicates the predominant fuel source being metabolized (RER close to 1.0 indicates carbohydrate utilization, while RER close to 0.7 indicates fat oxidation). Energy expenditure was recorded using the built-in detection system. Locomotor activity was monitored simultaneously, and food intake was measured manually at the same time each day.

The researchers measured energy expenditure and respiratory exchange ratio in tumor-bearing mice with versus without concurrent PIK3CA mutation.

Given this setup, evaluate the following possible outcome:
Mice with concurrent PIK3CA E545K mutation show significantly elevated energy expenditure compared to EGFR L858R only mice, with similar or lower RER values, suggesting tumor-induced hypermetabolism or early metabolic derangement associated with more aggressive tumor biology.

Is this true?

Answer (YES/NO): NO